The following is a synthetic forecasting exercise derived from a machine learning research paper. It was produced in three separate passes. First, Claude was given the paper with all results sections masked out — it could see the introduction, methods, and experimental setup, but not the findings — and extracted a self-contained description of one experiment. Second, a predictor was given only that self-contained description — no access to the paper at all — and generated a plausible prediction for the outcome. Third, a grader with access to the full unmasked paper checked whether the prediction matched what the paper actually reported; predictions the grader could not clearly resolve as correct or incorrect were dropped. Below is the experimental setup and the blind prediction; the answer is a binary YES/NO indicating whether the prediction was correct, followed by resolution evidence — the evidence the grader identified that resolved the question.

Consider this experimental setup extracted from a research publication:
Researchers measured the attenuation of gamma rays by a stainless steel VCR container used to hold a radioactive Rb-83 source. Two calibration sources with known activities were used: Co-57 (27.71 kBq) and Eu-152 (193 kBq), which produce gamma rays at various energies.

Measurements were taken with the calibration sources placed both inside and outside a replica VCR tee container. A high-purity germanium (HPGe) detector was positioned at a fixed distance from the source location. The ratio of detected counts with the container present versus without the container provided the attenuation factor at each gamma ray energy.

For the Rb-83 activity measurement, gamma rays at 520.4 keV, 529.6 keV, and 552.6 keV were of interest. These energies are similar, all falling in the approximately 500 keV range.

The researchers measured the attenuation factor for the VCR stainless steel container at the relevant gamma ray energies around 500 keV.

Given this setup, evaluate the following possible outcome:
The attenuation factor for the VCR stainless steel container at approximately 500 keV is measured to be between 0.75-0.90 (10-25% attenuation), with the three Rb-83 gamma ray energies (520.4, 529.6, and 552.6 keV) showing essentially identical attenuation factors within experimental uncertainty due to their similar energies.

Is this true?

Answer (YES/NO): YES